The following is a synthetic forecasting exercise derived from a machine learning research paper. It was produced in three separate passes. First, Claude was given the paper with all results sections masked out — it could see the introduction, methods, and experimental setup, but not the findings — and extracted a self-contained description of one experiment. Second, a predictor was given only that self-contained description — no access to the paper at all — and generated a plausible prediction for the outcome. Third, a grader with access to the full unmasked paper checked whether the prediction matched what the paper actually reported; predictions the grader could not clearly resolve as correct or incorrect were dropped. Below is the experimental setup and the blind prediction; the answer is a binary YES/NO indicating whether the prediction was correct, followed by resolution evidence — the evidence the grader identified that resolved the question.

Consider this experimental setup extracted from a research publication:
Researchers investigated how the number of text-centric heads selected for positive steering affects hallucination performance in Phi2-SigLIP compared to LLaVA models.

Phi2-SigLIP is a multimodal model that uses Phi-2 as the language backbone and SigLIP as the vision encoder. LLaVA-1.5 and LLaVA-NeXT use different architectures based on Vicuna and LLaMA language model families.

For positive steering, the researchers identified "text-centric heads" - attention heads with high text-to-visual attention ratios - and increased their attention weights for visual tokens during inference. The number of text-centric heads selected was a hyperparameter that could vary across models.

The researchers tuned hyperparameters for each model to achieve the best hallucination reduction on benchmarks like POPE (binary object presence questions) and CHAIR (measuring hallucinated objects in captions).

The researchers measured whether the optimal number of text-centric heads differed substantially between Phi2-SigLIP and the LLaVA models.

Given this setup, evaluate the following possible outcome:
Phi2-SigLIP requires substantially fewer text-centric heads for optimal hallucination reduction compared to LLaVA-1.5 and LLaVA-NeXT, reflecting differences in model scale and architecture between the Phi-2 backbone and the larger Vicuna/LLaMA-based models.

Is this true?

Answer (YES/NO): NO